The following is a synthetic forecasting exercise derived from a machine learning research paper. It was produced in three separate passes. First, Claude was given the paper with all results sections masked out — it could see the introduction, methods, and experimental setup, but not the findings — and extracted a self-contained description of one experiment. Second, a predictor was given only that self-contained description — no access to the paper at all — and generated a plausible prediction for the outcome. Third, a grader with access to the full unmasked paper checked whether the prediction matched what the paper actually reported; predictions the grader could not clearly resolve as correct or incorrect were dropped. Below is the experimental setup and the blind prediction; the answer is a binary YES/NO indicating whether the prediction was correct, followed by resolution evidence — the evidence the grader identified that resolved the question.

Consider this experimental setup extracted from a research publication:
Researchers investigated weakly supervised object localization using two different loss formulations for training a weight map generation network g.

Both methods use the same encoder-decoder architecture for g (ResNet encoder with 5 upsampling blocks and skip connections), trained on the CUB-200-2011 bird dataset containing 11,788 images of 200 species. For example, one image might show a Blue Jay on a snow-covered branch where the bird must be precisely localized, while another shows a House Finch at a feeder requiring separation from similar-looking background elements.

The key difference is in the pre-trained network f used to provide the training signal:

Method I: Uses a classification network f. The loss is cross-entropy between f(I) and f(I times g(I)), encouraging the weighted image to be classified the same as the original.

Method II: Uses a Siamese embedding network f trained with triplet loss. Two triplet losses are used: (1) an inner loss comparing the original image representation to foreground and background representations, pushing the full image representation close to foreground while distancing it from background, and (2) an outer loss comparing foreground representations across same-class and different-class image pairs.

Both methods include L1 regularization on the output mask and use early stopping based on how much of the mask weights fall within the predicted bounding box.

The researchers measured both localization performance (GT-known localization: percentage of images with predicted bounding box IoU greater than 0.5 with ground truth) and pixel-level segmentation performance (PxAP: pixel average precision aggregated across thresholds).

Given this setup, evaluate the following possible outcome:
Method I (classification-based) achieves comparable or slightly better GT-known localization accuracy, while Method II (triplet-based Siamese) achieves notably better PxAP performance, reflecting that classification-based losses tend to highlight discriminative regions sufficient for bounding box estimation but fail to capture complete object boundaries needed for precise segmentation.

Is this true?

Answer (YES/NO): NO